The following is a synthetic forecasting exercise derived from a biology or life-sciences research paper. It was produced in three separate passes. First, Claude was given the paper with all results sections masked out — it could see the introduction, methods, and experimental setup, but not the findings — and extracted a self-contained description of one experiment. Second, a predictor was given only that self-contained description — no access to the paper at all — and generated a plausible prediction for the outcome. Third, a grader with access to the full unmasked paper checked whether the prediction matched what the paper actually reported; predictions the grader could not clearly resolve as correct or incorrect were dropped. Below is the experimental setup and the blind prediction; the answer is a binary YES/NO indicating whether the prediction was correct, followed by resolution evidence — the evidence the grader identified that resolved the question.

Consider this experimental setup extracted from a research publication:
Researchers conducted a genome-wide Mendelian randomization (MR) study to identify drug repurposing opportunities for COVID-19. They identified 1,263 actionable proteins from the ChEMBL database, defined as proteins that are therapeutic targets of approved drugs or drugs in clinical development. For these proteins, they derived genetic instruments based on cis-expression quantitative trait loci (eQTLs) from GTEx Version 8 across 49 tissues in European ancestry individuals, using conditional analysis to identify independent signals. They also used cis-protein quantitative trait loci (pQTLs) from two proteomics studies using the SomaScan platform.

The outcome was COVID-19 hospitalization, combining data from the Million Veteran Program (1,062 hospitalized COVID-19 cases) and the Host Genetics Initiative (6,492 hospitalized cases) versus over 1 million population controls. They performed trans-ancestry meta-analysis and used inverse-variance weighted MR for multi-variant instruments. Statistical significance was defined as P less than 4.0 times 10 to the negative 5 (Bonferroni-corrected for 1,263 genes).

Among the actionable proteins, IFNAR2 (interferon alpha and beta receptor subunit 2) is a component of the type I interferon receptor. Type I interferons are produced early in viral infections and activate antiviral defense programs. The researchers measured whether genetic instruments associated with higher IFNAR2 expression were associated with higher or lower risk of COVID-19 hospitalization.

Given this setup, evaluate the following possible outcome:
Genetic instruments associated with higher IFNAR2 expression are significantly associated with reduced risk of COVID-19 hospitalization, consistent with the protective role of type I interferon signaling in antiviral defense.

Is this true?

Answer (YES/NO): YES